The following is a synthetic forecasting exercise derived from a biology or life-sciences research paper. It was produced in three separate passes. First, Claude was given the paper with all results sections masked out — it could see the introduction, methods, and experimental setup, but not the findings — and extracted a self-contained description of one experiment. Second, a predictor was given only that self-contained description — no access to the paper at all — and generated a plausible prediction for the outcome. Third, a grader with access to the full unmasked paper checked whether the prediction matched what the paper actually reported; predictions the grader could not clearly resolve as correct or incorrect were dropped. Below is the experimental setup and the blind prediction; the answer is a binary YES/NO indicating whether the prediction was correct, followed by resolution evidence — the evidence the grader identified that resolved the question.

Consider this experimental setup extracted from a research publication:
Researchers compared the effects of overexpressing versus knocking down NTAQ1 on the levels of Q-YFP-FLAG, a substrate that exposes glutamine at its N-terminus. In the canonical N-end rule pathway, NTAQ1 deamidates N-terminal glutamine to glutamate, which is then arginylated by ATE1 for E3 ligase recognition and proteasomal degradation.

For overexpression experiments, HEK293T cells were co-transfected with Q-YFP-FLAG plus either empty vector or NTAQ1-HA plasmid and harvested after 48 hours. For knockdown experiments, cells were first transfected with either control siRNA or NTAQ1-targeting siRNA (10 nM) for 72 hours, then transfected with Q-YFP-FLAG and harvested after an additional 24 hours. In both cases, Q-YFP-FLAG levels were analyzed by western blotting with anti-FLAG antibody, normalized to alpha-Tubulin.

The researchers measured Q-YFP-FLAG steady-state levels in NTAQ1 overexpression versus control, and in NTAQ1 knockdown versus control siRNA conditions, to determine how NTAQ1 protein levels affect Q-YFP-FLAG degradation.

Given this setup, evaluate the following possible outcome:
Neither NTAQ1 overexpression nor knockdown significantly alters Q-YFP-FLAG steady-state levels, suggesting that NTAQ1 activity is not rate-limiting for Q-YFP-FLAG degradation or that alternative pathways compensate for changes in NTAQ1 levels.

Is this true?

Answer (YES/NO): NO